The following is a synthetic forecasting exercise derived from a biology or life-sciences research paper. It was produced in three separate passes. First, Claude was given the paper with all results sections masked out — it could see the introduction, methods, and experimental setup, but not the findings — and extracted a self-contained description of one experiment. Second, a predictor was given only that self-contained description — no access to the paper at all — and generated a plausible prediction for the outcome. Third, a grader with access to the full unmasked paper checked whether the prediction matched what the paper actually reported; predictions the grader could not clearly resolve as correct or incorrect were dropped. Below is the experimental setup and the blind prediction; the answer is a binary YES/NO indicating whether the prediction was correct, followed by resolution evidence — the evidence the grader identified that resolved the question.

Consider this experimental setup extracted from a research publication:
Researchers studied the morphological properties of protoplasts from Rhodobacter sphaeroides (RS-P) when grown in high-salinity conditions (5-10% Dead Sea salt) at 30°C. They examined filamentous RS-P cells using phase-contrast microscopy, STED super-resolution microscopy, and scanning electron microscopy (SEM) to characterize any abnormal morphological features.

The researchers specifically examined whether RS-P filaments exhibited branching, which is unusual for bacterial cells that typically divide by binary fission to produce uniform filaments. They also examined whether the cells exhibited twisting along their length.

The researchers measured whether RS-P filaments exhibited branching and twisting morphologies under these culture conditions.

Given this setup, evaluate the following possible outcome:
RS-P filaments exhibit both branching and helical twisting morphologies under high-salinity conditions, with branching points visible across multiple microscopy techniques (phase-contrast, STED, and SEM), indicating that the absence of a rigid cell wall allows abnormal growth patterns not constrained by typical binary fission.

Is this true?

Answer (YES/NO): YES